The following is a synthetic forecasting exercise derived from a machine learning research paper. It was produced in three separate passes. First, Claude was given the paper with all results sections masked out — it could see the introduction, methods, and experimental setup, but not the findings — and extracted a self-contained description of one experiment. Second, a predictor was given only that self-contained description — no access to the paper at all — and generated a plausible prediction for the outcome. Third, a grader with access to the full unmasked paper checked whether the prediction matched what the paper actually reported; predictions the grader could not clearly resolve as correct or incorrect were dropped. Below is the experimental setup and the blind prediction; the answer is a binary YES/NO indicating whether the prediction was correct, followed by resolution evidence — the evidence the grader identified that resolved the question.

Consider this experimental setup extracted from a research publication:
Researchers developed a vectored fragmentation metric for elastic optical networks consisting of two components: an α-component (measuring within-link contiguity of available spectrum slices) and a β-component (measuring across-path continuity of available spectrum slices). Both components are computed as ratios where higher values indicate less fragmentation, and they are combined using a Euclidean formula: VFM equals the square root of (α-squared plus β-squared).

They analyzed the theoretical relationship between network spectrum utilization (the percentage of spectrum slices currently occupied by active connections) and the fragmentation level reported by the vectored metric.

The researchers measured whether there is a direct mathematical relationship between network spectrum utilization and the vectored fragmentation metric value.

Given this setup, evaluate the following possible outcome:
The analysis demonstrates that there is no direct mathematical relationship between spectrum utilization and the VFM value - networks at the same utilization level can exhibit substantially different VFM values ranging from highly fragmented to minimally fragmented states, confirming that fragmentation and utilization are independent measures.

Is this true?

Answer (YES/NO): NO